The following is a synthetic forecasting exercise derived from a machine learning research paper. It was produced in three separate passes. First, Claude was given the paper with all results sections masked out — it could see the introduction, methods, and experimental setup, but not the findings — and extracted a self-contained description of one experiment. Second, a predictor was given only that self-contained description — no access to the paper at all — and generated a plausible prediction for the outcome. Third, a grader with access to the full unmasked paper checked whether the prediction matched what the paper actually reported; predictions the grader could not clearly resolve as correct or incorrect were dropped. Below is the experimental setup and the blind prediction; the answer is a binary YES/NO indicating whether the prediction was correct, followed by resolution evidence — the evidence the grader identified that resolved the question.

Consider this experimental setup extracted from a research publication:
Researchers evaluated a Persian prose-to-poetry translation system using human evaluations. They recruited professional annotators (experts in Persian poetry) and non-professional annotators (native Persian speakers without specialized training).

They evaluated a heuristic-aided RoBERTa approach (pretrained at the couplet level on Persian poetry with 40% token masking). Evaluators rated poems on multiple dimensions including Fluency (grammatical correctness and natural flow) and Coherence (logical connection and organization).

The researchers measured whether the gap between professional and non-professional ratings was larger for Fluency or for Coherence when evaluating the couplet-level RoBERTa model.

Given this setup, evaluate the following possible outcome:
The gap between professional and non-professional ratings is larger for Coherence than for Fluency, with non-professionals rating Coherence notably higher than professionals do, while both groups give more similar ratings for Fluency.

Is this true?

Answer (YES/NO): NO